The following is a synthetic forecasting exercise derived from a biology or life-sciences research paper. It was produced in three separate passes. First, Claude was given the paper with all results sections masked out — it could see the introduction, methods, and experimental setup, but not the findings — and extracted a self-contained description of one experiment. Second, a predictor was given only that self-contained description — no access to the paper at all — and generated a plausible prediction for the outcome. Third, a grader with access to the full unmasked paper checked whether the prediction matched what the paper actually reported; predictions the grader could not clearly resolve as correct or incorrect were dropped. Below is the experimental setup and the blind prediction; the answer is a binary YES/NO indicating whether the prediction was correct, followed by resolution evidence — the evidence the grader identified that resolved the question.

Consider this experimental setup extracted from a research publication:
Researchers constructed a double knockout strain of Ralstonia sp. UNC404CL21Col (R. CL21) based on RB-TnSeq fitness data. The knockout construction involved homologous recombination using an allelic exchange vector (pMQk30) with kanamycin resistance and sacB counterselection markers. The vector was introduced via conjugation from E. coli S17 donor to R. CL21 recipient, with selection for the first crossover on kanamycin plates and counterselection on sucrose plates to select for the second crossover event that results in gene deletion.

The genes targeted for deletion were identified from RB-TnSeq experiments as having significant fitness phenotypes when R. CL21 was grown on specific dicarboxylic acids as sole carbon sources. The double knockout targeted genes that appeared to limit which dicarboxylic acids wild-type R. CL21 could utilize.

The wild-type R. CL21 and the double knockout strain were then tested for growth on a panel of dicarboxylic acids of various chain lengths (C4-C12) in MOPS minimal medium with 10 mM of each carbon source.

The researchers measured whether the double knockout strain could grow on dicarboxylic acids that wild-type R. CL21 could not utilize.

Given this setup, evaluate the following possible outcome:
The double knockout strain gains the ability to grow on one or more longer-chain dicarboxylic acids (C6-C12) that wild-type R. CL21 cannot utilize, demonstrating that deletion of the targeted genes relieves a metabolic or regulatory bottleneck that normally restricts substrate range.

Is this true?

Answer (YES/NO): NO